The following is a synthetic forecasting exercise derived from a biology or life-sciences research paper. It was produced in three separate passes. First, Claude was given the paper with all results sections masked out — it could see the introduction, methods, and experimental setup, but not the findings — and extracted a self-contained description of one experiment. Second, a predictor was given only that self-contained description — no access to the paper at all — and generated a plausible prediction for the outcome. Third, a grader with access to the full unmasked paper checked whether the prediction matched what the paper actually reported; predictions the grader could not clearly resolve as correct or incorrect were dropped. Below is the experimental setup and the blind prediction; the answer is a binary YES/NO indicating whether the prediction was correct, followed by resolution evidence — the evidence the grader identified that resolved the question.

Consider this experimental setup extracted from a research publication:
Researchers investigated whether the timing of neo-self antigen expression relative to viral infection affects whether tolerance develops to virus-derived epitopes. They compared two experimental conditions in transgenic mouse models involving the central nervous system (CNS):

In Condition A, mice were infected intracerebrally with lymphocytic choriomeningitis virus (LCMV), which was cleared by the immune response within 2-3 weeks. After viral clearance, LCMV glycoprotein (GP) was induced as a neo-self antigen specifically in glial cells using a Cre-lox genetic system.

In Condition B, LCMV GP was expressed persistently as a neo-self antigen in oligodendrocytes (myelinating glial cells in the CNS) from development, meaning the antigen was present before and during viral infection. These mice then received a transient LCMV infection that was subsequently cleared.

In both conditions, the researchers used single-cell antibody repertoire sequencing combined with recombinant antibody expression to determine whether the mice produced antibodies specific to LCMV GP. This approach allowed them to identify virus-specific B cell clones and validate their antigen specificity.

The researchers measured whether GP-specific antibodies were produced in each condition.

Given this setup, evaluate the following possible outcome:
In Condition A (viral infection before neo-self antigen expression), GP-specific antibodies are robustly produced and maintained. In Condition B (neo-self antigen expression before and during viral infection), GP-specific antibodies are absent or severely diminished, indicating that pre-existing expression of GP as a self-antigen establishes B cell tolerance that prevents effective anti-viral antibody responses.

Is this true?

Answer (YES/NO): YES